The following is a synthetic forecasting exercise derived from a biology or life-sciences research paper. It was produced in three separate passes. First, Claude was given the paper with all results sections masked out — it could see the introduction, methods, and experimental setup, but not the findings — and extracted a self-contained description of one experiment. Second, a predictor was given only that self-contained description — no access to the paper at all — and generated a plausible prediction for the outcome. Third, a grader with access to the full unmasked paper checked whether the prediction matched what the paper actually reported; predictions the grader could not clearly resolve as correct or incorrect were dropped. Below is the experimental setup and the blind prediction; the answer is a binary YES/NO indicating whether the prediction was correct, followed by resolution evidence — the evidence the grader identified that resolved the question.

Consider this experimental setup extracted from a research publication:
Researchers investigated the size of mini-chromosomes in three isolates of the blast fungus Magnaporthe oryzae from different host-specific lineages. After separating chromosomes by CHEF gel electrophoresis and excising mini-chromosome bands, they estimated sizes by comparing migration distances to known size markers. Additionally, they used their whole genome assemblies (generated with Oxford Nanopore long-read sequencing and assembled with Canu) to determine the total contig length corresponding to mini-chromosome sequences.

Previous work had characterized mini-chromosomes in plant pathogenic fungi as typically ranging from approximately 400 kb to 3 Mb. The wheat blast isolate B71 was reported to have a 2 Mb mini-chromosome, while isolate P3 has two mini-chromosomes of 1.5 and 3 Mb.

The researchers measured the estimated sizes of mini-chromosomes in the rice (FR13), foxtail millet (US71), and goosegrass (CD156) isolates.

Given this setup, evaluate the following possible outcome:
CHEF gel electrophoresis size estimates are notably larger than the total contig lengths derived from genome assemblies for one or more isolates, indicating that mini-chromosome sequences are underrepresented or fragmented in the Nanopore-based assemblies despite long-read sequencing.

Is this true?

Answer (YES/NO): NO